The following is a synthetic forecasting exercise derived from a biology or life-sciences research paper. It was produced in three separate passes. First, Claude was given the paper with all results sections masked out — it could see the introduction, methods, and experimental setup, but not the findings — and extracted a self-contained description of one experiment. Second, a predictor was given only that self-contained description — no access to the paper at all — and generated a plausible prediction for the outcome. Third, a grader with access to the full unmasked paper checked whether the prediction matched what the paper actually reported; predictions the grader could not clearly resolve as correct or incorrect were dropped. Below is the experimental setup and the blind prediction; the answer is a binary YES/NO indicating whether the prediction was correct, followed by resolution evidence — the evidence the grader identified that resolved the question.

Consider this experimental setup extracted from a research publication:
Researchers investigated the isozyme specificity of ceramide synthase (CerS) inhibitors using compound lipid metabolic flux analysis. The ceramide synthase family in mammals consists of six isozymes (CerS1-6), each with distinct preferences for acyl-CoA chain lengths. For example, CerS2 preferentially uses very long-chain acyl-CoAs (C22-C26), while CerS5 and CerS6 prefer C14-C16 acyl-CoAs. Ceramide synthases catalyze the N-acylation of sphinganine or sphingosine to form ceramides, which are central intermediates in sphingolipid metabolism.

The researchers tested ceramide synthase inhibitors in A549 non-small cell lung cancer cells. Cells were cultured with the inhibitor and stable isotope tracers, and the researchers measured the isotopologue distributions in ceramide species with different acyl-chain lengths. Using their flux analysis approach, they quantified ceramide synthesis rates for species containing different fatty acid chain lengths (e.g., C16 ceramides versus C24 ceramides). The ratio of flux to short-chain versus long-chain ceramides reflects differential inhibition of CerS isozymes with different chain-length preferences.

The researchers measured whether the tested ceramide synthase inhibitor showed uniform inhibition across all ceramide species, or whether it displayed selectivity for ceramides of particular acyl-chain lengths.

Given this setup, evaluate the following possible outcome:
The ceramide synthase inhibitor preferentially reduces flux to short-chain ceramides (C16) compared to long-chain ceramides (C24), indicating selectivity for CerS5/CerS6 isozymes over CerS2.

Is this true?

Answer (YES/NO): YES